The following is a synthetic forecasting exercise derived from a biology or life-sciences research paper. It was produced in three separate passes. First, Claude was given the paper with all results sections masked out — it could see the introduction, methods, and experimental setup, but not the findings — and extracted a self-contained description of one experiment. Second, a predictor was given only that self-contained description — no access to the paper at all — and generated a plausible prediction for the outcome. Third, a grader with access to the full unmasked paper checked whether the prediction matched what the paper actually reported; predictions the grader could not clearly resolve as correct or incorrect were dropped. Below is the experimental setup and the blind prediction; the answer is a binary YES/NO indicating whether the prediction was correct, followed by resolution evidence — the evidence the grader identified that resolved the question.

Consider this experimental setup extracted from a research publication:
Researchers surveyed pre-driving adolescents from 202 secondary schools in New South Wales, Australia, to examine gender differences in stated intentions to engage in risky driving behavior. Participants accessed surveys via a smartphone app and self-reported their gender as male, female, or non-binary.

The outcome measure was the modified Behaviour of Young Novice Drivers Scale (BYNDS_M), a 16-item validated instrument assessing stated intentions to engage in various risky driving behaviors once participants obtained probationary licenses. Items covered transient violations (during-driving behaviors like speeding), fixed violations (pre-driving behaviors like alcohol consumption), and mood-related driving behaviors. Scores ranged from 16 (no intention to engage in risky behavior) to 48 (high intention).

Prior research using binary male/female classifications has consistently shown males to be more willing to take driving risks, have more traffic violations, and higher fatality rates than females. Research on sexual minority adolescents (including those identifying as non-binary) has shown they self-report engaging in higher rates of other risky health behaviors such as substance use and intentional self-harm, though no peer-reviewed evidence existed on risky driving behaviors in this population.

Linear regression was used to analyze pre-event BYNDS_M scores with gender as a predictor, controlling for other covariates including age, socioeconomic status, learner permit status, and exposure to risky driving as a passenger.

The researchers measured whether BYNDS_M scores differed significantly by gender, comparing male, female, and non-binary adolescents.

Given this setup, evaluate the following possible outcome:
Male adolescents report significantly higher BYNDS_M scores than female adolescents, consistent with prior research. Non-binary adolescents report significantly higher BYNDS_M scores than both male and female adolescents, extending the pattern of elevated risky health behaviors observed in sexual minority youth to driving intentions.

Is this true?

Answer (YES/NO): NO